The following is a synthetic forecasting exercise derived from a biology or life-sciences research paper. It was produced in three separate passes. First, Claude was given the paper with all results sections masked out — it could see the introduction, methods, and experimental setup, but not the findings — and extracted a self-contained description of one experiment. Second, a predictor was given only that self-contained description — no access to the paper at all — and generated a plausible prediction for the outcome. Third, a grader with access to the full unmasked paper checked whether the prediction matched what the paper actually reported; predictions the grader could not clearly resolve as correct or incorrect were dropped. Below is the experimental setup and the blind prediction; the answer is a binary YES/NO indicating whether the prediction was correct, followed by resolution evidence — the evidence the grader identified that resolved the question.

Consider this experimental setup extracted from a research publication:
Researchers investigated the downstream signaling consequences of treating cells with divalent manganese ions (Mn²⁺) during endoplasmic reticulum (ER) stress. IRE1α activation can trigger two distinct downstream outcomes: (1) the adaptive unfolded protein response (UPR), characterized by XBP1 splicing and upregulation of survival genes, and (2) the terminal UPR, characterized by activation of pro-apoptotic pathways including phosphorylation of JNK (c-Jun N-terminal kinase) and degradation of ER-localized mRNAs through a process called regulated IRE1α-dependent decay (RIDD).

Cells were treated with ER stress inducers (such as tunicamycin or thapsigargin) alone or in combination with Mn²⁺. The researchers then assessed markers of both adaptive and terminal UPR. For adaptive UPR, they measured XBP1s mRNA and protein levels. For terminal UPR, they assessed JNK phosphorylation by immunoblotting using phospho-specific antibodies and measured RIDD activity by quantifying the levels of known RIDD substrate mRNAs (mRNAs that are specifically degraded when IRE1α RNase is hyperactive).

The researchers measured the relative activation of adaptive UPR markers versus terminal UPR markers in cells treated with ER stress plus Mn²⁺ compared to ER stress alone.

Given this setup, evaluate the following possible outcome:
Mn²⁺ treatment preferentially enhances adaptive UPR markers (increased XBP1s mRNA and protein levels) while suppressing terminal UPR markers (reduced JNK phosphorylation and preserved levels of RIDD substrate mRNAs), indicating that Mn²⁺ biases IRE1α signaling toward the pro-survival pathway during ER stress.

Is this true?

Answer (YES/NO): NO